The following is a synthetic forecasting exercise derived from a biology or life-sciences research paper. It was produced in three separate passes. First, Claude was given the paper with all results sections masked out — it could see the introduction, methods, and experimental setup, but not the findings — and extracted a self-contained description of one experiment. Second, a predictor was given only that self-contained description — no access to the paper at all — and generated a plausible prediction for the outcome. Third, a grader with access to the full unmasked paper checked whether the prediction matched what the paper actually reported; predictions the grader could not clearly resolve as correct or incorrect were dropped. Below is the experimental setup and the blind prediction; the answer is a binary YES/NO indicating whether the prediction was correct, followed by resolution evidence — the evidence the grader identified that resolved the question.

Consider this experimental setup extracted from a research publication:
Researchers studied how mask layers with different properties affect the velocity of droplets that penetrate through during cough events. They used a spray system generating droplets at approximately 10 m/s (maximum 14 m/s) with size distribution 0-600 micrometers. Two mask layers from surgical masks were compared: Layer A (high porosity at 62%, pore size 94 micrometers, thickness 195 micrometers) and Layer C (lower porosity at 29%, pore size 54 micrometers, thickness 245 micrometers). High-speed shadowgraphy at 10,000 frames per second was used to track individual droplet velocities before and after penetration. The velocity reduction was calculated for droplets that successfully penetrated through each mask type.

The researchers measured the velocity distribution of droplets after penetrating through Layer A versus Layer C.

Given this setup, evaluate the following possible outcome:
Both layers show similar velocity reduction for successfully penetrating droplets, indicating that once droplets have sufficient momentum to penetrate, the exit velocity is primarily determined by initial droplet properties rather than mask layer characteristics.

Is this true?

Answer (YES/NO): NO